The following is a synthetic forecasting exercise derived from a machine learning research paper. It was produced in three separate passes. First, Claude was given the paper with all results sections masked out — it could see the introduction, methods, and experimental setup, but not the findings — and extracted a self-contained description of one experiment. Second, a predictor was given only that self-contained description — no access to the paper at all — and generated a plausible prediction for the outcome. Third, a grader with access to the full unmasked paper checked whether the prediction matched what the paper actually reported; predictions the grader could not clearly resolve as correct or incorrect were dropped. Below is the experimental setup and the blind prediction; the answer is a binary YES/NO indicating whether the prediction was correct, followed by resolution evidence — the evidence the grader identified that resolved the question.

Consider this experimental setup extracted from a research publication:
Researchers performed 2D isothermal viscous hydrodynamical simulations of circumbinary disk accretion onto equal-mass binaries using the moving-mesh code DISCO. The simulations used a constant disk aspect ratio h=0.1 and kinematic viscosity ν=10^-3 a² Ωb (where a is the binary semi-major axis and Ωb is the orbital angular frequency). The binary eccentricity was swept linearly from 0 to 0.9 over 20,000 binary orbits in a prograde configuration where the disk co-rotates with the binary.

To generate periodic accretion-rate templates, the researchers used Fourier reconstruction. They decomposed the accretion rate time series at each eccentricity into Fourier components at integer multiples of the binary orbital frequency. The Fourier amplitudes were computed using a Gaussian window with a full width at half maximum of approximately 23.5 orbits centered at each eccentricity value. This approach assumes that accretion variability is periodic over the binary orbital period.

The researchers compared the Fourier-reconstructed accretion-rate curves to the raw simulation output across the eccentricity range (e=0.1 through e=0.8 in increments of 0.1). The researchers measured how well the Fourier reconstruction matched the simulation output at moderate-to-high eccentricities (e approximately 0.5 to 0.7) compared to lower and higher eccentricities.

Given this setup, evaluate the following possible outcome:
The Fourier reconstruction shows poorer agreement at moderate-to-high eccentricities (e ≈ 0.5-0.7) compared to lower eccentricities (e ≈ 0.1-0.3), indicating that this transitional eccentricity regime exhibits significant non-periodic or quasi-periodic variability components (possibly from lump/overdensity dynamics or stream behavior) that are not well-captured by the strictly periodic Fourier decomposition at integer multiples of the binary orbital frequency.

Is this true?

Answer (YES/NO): YES